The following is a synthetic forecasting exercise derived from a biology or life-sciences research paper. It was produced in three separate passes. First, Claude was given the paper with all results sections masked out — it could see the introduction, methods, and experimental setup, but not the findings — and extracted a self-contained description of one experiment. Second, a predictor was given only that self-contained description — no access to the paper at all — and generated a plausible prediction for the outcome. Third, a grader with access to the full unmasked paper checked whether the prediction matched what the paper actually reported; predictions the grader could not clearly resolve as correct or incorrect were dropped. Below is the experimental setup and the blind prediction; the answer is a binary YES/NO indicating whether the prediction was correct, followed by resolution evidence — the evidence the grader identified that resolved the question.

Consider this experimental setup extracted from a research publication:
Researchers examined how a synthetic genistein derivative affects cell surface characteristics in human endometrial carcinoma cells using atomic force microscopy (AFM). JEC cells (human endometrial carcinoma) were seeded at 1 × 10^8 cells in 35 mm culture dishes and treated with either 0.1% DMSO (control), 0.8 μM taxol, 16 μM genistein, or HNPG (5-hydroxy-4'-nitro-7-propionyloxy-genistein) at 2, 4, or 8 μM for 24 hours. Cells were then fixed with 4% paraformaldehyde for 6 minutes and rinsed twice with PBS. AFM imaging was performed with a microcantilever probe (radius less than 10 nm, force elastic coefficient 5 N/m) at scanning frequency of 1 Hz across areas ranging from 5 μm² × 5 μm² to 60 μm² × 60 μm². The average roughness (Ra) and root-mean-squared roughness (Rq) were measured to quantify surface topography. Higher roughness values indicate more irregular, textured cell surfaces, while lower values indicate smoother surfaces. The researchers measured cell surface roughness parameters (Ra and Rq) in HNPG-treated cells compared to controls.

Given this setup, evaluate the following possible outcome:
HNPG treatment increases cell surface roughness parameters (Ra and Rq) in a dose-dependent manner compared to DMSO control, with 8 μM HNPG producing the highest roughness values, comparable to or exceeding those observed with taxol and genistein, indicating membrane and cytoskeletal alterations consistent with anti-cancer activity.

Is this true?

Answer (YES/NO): NO